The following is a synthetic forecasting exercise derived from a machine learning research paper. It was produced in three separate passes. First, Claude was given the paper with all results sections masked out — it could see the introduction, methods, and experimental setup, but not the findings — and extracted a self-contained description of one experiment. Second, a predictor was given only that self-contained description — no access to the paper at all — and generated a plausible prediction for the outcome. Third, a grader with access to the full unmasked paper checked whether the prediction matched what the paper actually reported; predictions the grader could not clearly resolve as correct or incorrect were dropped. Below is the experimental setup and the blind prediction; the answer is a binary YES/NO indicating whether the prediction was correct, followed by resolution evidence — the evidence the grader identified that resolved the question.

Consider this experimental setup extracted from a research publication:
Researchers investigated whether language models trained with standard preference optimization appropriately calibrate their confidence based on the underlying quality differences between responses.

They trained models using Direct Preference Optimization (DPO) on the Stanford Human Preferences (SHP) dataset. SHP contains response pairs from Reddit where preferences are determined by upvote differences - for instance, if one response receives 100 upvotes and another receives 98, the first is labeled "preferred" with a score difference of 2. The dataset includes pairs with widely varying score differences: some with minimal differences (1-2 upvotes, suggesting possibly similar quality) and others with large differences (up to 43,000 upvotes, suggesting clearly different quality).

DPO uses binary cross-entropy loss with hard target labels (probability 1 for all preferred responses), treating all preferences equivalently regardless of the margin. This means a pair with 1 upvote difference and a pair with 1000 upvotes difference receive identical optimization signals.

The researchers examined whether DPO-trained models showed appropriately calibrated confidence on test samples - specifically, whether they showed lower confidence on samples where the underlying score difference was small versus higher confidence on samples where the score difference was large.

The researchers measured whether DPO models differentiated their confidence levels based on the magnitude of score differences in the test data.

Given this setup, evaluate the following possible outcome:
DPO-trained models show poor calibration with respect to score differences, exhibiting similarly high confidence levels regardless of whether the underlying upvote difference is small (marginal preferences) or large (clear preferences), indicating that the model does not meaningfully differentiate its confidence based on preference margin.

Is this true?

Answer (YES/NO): YES